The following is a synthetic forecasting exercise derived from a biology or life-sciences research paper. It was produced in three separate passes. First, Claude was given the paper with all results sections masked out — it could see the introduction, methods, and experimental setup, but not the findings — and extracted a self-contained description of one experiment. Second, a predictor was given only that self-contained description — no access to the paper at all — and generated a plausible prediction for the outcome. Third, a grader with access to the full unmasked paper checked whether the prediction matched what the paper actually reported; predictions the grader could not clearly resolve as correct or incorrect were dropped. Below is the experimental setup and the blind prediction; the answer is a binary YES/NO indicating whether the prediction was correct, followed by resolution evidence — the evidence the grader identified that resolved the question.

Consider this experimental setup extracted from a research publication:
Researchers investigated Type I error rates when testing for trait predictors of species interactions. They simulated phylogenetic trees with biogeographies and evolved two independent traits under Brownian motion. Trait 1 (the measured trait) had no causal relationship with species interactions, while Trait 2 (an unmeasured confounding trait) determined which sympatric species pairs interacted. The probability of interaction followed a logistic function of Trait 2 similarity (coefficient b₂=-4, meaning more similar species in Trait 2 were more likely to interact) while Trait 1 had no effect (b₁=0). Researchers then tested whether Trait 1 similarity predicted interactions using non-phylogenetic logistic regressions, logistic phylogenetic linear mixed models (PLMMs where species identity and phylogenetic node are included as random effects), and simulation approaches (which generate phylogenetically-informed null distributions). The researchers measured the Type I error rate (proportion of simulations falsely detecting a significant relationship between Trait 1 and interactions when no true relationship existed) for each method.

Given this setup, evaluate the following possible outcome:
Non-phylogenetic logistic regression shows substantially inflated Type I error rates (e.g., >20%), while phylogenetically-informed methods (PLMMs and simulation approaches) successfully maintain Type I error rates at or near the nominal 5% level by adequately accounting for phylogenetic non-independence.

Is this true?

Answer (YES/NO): NO